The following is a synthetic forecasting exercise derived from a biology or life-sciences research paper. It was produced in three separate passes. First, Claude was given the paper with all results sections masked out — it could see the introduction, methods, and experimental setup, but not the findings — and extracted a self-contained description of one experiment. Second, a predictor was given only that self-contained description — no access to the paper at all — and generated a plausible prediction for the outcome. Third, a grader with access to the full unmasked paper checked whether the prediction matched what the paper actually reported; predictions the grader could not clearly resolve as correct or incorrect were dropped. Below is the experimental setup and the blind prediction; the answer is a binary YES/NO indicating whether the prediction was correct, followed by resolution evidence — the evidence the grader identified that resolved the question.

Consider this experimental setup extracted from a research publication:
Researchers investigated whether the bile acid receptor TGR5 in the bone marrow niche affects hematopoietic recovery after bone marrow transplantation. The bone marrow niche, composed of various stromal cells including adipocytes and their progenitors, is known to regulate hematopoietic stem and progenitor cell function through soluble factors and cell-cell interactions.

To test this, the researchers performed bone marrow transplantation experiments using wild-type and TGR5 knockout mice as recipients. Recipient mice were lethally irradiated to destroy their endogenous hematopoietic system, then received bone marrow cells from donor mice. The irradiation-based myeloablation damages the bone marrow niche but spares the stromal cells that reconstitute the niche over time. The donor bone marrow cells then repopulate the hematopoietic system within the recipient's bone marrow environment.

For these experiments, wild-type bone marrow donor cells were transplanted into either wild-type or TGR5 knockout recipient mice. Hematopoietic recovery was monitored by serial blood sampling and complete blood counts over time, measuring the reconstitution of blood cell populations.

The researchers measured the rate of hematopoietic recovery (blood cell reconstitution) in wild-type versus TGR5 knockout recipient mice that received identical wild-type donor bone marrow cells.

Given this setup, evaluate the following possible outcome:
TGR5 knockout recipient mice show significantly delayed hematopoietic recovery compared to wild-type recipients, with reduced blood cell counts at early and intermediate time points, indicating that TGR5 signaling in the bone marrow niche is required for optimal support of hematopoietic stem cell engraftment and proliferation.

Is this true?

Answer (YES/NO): NO